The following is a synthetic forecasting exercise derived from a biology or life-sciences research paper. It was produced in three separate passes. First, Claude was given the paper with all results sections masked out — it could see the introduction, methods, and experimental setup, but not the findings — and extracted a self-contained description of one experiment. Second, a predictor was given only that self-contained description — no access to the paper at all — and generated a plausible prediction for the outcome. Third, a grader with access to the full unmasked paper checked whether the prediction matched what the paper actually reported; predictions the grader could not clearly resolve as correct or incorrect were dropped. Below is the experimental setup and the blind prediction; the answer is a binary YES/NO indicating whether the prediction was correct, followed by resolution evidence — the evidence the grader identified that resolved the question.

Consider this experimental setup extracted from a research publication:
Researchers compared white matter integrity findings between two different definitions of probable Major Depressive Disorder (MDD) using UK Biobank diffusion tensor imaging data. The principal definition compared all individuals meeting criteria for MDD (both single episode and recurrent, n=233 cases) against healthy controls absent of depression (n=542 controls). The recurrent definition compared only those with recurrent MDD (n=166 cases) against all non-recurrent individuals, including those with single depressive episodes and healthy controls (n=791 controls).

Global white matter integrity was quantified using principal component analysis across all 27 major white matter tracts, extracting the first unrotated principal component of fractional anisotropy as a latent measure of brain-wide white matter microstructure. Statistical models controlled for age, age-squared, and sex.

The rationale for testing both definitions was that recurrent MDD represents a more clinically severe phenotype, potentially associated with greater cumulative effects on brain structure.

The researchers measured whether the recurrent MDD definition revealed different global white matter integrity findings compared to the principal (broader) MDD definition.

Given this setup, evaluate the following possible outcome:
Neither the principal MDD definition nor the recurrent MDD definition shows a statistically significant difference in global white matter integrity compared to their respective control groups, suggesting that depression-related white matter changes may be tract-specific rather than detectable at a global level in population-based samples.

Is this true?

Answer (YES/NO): NO